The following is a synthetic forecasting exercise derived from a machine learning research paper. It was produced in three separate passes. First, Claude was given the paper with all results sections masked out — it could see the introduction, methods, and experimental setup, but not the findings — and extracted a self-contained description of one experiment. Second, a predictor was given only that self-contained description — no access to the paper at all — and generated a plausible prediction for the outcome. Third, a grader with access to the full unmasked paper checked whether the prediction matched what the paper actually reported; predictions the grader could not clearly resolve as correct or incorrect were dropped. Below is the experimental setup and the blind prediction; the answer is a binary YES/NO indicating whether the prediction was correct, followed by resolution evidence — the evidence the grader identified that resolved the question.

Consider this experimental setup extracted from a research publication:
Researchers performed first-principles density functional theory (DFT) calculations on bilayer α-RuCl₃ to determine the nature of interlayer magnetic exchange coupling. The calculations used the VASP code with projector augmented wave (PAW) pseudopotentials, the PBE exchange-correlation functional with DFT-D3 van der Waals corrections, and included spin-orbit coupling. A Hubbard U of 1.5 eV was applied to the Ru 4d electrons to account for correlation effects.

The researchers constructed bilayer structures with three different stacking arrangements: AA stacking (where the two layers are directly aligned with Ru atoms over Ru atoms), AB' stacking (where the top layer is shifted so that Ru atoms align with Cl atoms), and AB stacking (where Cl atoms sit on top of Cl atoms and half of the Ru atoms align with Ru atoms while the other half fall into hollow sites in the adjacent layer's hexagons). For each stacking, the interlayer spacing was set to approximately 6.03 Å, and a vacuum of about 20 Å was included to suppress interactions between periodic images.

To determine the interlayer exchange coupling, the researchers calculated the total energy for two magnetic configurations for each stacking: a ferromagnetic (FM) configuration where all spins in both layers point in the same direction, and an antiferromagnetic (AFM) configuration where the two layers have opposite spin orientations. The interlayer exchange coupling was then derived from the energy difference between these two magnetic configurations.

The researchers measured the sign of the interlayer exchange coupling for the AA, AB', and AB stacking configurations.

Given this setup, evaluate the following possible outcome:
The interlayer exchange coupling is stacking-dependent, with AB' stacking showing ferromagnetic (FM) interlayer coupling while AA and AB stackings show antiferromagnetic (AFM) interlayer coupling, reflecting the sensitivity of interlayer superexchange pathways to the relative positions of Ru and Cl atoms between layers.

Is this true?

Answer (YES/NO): NO